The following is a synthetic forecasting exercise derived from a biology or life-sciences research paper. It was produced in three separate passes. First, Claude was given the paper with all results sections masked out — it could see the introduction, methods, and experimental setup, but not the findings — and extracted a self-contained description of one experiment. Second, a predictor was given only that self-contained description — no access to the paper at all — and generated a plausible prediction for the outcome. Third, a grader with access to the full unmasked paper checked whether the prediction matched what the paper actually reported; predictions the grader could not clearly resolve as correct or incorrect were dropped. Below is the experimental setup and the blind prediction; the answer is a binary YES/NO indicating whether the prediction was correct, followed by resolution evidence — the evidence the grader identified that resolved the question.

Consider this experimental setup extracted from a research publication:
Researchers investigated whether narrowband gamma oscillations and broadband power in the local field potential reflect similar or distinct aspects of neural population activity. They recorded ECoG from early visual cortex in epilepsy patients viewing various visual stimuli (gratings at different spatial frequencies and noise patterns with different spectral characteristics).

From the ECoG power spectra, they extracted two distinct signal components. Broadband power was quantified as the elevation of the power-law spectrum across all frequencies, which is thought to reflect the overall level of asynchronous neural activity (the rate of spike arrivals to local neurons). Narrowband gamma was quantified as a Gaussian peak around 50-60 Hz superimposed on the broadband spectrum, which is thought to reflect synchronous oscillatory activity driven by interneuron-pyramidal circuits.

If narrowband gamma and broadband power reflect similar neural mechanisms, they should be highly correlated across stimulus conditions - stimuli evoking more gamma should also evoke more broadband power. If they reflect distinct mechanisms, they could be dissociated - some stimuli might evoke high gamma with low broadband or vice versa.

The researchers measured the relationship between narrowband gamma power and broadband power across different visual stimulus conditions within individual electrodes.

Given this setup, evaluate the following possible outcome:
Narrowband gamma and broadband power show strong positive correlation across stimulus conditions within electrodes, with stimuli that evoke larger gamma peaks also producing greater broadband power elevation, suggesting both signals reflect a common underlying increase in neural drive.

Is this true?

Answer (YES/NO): NO